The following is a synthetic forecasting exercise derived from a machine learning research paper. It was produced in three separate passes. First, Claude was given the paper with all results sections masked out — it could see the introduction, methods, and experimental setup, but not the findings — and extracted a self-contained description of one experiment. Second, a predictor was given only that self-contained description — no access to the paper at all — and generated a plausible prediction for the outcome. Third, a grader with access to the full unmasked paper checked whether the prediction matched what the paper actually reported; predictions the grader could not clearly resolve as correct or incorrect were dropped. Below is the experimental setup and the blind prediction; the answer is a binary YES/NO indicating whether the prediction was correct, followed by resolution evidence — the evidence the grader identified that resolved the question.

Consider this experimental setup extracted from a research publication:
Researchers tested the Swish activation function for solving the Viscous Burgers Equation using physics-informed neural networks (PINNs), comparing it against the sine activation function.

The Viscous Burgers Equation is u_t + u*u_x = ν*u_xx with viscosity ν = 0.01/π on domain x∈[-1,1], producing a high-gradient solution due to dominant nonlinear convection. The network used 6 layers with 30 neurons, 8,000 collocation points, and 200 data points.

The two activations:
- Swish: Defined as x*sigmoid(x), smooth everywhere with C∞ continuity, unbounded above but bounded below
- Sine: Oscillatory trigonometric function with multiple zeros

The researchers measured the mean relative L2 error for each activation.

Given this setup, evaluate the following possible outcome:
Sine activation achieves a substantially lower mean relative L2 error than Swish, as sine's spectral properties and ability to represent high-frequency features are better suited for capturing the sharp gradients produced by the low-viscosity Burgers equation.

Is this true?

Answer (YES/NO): YES